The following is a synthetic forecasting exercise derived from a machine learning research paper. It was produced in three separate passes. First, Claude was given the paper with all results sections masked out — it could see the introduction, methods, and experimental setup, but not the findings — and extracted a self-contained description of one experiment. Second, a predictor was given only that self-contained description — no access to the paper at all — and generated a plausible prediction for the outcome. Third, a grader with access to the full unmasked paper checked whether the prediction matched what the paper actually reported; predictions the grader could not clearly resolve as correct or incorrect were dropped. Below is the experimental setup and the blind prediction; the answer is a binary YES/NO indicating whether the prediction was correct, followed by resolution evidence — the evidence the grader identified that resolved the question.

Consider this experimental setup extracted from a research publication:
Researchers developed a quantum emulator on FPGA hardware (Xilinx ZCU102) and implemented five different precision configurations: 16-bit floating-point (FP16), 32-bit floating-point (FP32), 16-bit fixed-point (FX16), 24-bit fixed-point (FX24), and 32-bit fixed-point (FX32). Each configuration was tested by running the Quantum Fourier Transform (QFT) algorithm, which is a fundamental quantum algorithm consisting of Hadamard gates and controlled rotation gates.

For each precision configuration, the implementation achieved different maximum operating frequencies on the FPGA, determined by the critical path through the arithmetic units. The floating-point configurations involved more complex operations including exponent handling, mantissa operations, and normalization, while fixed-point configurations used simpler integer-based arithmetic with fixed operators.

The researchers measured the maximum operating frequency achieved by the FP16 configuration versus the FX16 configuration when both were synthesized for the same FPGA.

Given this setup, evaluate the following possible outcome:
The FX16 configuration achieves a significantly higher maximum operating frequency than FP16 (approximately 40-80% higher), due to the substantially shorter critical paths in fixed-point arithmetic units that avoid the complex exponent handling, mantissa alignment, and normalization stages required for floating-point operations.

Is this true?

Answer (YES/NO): NO